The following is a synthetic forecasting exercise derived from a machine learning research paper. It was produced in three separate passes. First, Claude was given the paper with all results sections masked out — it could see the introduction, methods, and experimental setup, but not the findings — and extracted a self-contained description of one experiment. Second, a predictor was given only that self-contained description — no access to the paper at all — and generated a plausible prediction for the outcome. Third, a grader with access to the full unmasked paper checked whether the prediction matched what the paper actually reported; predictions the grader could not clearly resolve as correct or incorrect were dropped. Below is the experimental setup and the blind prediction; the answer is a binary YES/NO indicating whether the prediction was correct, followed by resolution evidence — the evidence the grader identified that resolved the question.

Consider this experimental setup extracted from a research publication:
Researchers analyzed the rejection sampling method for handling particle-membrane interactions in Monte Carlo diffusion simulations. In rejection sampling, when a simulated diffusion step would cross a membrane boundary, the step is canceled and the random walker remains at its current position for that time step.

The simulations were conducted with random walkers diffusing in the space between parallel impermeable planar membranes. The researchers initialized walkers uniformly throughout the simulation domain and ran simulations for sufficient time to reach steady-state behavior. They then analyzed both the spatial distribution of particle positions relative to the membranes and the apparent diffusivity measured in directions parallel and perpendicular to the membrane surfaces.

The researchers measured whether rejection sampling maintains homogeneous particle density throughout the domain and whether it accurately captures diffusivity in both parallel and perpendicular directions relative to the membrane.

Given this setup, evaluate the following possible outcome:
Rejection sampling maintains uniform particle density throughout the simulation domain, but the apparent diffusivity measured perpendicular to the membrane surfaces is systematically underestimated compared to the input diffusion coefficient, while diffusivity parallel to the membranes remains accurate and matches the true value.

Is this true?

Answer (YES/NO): NO